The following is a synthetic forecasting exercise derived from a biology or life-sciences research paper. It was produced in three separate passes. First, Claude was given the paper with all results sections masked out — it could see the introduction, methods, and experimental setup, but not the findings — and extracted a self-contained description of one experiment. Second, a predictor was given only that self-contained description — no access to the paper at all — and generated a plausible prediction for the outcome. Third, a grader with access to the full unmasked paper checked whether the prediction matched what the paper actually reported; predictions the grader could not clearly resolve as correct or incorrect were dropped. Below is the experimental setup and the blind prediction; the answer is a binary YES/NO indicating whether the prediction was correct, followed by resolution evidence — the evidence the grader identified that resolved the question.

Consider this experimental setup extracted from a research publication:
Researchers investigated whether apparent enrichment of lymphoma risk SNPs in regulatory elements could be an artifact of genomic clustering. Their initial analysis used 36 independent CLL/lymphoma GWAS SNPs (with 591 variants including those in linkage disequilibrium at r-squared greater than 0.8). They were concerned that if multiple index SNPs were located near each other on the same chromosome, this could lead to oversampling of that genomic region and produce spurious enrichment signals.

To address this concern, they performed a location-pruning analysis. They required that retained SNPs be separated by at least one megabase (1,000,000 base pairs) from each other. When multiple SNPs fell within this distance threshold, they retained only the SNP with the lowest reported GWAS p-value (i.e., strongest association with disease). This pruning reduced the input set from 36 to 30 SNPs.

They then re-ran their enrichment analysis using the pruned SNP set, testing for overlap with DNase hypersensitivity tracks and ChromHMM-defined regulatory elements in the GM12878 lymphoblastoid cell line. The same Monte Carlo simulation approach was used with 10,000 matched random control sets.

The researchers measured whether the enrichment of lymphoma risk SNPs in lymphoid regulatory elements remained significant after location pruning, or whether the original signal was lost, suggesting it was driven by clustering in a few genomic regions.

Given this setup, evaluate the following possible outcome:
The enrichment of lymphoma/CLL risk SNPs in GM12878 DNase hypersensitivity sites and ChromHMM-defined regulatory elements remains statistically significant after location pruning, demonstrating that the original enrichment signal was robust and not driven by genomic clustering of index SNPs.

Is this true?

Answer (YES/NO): YES